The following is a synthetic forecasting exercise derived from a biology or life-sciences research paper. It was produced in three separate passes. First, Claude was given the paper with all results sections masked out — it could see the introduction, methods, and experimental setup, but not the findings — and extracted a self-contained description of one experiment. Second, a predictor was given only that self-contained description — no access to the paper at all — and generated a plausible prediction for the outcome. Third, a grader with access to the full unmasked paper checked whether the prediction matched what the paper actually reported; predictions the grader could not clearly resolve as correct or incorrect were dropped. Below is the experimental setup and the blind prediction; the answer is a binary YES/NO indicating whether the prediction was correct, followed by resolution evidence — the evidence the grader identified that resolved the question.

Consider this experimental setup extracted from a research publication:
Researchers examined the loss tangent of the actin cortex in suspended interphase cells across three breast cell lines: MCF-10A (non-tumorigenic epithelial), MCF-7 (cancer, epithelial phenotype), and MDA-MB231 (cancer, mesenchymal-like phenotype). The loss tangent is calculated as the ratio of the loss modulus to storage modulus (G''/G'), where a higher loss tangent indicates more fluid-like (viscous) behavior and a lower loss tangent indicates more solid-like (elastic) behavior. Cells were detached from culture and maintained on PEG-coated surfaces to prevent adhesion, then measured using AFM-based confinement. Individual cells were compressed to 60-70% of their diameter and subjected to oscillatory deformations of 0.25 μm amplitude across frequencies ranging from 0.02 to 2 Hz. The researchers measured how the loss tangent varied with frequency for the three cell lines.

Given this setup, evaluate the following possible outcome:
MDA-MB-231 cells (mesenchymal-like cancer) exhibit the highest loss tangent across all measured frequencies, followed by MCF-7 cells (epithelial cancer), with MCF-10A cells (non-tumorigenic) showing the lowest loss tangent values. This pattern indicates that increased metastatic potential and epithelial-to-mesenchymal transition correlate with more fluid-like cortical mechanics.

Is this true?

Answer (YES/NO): NO